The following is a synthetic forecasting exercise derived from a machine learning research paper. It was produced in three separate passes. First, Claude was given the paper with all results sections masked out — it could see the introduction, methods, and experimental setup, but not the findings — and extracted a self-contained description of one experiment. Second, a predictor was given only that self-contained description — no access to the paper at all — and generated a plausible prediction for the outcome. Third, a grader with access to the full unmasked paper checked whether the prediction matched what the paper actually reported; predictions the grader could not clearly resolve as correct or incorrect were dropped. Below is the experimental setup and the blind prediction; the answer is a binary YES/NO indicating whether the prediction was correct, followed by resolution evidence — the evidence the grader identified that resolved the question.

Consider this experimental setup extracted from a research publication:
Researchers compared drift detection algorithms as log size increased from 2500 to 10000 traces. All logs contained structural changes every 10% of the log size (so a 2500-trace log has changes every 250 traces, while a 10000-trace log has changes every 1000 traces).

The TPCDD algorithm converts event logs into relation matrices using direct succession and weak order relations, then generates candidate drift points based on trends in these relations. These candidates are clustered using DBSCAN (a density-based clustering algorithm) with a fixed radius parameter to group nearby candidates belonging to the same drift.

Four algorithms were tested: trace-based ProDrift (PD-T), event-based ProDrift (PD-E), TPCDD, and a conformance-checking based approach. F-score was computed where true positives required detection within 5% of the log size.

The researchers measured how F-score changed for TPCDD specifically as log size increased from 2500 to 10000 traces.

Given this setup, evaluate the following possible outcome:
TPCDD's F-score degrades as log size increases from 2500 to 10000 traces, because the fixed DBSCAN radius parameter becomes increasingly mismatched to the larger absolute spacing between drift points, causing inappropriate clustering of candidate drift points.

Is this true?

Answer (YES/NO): YES